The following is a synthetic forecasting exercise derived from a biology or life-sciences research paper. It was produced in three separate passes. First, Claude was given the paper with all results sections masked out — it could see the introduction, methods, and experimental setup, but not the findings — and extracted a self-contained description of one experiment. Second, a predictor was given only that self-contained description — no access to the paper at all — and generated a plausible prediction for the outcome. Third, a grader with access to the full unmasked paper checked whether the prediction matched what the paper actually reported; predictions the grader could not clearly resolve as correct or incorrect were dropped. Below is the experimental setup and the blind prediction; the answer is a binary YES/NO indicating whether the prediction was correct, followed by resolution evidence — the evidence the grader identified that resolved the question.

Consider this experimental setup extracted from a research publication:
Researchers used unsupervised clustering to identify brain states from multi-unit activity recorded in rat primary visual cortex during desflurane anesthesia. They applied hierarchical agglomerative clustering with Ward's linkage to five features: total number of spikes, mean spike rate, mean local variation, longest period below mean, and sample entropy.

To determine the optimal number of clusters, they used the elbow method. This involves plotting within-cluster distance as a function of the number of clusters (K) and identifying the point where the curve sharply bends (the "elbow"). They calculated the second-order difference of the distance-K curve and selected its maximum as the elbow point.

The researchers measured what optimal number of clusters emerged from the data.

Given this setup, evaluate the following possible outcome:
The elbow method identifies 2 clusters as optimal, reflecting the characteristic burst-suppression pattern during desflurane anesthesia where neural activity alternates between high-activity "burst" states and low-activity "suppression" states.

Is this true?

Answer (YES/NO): NO